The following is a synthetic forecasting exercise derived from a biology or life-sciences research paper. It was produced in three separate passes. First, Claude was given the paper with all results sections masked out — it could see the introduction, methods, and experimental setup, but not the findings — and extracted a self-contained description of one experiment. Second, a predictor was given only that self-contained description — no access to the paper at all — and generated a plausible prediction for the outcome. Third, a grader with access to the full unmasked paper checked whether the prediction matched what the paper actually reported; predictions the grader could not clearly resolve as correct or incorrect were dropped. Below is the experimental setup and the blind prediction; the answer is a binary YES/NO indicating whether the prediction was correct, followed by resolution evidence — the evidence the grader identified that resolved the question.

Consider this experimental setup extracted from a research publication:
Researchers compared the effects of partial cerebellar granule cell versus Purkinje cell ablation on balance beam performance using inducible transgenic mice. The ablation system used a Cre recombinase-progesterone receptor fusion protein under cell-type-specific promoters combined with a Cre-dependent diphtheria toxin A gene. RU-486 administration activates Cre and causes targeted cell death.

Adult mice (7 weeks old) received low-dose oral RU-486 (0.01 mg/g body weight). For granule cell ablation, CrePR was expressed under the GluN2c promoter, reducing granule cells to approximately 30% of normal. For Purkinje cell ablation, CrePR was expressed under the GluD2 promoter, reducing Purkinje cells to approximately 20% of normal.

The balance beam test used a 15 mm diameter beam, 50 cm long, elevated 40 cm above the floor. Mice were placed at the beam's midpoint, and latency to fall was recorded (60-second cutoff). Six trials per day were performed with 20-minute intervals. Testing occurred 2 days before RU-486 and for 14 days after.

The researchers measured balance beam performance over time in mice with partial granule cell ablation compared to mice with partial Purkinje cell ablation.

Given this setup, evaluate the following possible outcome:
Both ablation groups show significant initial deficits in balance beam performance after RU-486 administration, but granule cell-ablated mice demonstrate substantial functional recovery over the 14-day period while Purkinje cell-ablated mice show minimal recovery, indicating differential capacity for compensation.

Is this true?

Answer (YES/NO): NO